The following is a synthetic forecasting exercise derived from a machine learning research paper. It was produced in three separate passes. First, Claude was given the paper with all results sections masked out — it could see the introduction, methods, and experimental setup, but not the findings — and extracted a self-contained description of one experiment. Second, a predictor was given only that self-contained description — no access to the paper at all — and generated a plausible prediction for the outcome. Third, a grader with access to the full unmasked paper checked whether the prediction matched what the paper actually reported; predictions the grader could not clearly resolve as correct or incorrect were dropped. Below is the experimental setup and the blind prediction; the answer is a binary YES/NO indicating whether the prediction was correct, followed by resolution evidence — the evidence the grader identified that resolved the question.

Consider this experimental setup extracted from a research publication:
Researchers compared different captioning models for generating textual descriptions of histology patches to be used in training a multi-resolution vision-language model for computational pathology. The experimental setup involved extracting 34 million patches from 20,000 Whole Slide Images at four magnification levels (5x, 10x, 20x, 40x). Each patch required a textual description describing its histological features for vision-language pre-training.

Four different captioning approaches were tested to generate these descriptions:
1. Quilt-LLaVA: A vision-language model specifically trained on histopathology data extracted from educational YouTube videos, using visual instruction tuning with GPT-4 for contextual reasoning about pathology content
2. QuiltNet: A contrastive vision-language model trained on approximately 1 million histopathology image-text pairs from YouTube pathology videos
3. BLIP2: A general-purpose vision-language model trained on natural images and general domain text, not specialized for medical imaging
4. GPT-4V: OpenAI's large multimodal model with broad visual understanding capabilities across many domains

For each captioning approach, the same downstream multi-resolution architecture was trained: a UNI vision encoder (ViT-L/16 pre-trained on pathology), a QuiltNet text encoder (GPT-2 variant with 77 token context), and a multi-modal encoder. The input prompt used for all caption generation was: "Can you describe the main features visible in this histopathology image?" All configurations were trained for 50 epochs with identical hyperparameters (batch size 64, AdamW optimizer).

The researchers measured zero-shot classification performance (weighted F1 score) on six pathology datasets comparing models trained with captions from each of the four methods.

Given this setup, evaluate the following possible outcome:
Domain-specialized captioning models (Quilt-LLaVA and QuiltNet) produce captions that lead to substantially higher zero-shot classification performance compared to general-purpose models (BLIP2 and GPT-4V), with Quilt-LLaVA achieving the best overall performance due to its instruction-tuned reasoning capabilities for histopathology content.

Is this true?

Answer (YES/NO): NO